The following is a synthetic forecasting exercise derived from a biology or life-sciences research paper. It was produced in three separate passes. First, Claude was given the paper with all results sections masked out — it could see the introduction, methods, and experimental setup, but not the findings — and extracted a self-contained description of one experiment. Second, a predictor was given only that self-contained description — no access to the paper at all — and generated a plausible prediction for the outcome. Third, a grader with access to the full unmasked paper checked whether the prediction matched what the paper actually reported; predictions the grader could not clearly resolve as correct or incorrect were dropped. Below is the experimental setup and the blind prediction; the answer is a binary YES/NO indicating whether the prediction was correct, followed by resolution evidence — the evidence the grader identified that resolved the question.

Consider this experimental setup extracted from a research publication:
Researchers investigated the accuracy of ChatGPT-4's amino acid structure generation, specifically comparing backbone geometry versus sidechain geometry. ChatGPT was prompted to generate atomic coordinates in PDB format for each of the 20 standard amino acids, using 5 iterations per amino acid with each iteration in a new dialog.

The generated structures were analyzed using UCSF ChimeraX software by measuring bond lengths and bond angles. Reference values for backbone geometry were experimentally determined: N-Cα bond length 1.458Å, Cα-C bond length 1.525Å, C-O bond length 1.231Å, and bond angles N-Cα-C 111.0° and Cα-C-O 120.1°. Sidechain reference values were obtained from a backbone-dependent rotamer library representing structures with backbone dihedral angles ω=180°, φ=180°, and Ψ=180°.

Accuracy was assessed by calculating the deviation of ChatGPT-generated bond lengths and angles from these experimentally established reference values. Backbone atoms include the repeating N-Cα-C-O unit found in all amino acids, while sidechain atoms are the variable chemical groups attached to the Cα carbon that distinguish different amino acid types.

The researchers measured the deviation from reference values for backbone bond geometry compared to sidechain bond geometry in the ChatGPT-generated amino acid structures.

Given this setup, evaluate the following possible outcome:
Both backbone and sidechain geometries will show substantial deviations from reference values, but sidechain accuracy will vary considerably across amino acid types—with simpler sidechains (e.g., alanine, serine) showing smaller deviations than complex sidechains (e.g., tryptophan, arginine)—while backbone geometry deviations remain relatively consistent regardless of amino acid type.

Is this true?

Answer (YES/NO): NO